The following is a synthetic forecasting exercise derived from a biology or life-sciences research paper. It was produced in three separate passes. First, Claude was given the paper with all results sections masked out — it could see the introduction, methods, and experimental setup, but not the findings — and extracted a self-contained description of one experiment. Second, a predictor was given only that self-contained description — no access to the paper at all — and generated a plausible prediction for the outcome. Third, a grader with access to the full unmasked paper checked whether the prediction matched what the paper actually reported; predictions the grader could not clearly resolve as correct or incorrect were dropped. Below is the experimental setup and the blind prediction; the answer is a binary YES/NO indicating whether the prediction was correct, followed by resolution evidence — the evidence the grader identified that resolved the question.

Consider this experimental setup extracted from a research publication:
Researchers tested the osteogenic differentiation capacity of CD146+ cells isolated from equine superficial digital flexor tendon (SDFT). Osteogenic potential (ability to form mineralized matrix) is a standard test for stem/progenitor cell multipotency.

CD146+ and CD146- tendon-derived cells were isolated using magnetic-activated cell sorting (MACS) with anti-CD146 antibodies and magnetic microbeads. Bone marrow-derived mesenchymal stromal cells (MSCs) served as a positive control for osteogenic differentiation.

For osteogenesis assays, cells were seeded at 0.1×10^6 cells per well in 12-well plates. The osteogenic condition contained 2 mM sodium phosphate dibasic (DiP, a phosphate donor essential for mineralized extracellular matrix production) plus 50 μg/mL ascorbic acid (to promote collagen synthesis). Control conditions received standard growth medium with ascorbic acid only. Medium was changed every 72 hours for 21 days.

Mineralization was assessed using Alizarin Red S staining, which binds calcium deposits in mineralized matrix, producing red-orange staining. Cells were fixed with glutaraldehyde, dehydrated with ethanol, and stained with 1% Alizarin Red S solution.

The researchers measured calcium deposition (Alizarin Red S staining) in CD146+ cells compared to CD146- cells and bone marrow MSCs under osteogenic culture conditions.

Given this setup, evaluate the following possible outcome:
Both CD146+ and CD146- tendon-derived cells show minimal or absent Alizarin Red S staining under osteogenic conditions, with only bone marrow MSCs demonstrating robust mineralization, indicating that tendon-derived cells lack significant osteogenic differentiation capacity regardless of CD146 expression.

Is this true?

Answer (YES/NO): NO